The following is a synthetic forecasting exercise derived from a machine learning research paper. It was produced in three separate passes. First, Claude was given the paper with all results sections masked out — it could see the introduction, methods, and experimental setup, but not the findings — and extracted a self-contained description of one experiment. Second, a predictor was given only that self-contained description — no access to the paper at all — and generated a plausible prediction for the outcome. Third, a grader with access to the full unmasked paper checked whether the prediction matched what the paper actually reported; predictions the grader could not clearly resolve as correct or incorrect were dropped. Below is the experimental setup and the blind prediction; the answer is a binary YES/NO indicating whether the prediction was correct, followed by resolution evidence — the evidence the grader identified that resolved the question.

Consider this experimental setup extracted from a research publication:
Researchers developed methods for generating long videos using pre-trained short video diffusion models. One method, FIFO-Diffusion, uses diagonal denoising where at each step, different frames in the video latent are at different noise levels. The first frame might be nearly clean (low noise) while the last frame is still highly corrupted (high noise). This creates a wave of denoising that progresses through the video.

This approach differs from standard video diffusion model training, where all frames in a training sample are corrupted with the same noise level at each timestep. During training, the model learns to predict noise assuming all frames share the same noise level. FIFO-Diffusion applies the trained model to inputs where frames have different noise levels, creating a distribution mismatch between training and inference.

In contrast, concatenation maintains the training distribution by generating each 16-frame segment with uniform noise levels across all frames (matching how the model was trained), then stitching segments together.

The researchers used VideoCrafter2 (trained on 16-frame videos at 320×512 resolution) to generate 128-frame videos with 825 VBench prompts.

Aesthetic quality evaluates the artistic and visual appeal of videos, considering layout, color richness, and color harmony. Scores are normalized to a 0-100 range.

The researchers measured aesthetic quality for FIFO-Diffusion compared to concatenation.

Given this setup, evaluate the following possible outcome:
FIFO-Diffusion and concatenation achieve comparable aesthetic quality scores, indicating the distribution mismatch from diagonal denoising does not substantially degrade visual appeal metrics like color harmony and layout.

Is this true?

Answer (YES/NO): YES